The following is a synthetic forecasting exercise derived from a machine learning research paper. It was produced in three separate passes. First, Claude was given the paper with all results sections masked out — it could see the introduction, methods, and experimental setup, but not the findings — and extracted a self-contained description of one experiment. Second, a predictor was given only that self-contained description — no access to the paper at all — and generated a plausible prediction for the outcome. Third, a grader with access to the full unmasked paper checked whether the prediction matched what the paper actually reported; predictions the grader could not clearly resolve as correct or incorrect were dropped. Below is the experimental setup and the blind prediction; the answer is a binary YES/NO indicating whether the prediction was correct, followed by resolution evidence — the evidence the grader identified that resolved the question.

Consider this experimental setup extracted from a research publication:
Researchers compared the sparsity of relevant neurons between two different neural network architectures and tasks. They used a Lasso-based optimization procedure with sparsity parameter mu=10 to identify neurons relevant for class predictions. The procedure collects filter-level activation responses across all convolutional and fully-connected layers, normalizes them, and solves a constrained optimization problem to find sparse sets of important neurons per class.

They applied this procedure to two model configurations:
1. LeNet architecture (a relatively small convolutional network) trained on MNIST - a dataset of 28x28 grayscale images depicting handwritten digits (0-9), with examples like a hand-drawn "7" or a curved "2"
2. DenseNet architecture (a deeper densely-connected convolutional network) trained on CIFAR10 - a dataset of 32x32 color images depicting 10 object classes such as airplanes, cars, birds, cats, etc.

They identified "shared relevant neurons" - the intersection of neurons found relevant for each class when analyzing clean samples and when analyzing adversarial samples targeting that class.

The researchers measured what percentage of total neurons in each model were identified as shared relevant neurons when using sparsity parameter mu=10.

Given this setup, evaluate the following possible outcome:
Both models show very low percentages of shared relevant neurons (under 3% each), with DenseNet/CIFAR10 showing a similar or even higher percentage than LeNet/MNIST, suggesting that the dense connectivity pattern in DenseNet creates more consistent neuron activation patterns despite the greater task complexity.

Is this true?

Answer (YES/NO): NO